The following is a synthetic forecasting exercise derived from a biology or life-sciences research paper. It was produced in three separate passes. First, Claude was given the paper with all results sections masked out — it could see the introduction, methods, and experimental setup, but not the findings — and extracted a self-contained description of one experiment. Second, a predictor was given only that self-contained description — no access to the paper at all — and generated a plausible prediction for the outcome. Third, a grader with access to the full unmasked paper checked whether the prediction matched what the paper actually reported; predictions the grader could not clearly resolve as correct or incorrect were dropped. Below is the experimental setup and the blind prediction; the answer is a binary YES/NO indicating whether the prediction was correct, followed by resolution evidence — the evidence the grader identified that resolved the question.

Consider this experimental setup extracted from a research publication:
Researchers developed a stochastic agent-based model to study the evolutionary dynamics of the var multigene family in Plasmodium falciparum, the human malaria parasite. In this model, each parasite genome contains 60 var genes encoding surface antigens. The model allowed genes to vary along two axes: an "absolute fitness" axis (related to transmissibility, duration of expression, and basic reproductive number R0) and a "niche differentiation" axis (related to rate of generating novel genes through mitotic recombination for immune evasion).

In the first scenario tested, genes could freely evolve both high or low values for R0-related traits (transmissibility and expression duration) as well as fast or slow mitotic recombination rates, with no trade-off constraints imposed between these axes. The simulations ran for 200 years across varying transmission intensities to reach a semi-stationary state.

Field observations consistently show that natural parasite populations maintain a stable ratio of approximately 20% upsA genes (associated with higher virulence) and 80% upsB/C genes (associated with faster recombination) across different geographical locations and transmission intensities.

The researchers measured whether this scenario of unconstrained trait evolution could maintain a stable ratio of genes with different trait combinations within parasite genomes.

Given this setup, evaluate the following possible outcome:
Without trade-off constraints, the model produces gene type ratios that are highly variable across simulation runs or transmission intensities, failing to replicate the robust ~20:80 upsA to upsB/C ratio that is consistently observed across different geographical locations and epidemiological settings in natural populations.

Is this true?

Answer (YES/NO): NO